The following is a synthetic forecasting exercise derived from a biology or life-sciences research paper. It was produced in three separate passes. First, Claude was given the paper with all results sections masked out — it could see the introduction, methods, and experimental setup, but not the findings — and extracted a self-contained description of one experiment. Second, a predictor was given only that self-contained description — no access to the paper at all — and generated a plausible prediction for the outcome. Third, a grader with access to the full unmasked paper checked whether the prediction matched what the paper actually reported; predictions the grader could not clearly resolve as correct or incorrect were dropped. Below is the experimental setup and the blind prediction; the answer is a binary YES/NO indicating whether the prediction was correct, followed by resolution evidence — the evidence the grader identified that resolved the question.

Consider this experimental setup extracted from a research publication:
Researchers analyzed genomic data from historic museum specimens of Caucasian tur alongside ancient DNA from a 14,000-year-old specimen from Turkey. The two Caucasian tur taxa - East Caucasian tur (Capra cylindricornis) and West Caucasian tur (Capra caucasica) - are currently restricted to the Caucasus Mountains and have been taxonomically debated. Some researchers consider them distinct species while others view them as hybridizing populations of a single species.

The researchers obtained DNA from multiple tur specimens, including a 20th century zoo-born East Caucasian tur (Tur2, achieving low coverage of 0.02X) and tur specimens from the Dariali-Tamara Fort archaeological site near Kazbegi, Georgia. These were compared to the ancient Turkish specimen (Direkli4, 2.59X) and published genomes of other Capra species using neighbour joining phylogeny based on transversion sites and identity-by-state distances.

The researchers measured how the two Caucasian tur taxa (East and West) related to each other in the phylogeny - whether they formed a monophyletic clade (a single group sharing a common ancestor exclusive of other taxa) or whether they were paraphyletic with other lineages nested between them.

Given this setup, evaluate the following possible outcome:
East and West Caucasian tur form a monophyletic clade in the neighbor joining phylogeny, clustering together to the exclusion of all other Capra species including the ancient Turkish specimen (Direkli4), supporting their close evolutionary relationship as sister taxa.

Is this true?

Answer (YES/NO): YES